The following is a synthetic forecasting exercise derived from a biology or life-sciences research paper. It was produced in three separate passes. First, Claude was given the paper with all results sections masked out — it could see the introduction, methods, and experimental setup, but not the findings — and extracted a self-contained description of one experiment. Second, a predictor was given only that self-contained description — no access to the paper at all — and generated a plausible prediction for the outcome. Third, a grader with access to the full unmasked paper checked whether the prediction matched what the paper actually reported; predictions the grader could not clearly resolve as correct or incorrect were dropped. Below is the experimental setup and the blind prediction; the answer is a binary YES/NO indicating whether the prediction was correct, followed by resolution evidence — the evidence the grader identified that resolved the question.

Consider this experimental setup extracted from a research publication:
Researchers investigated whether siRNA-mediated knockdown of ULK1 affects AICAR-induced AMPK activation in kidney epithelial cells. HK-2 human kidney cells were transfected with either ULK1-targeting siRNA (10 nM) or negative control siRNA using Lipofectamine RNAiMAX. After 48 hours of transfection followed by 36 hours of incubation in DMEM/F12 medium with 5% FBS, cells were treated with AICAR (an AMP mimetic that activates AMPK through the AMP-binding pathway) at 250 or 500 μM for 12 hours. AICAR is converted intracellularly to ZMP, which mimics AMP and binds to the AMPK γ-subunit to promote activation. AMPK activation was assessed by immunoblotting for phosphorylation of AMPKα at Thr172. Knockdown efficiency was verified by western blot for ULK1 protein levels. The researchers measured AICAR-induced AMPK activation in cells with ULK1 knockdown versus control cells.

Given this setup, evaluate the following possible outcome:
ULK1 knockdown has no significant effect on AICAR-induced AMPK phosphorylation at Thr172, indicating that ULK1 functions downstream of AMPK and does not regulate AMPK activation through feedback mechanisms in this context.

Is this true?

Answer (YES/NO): NO